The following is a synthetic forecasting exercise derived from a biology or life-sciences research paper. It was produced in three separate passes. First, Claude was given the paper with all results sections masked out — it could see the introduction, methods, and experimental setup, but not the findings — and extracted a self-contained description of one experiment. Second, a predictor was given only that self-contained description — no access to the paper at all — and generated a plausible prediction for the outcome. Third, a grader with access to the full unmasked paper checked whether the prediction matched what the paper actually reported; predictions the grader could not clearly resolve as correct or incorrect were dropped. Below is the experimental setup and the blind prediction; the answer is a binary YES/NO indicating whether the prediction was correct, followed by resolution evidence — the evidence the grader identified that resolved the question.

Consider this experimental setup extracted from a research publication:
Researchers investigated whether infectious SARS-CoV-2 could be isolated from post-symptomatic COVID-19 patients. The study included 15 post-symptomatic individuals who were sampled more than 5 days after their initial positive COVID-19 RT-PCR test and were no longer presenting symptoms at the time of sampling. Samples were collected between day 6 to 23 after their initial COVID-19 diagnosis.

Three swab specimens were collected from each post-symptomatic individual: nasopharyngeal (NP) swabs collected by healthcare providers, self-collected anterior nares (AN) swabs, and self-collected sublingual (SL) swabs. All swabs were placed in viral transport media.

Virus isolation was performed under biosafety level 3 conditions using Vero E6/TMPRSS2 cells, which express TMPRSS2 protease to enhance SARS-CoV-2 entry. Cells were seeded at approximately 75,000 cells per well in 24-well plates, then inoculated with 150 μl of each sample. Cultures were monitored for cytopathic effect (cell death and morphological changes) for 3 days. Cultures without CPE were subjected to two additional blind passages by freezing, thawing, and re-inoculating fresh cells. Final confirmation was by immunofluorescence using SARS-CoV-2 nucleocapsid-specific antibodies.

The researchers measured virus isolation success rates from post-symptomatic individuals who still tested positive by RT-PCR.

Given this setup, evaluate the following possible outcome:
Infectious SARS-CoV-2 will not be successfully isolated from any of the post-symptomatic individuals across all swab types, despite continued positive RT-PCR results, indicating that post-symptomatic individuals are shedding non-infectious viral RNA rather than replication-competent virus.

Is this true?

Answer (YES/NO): YES